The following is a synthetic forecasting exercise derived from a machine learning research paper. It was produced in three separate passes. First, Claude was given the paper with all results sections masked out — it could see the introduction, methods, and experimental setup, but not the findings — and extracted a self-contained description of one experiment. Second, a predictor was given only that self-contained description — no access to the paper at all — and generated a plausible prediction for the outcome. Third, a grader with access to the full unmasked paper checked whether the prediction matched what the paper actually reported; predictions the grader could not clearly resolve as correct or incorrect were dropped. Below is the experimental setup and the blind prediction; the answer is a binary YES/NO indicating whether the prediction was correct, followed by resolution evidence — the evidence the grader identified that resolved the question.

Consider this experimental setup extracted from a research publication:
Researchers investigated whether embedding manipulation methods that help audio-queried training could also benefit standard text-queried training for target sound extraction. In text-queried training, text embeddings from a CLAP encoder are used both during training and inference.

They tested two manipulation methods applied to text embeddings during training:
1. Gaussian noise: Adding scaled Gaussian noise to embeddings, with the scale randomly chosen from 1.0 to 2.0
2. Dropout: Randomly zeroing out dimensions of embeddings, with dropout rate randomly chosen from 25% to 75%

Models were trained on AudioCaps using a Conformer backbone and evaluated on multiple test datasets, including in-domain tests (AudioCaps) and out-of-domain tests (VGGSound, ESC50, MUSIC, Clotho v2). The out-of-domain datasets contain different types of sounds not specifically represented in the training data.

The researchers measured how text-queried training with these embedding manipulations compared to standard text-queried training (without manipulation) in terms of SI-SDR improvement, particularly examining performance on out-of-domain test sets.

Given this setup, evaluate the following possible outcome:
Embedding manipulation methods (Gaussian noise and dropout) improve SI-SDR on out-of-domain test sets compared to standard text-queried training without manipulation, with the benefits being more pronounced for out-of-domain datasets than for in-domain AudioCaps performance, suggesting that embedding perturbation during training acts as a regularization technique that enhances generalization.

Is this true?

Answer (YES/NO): YES